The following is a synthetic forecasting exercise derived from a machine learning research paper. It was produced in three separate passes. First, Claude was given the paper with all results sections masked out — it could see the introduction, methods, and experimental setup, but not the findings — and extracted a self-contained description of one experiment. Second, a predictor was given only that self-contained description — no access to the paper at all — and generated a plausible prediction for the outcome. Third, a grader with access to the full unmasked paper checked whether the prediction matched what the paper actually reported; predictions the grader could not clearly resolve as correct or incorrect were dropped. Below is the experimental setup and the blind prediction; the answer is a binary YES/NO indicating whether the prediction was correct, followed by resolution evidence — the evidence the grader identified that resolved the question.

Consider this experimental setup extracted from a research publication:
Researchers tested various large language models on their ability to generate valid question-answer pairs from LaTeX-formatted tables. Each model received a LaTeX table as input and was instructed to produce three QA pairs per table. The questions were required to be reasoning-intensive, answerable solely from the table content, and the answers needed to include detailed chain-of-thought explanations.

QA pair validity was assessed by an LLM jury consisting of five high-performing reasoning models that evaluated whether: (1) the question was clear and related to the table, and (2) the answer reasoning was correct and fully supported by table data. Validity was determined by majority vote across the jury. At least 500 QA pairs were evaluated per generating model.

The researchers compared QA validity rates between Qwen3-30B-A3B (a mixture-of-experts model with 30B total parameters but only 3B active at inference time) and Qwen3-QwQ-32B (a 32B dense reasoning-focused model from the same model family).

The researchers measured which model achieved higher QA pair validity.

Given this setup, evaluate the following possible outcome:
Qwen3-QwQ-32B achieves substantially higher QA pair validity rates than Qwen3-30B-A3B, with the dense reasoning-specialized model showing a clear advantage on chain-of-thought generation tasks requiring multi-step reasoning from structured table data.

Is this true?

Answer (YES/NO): YES